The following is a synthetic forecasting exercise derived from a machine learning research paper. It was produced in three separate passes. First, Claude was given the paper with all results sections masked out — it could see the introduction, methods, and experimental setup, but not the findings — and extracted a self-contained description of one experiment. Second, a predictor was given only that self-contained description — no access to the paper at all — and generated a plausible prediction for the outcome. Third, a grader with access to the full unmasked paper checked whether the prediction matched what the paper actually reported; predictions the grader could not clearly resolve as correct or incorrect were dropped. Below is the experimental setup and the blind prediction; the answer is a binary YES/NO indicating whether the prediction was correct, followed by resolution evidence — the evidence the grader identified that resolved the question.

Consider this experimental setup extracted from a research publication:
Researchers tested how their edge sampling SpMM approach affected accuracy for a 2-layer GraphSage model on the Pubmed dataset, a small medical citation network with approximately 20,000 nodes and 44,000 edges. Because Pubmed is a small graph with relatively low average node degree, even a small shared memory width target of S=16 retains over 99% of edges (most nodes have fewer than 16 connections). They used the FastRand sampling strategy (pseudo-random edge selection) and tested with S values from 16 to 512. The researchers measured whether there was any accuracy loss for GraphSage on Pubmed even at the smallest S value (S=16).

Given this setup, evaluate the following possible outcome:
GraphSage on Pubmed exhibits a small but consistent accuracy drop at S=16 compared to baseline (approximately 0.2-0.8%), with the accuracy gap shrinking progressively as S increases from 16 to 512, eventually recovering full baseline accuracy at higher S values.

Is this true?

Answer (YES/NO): NO